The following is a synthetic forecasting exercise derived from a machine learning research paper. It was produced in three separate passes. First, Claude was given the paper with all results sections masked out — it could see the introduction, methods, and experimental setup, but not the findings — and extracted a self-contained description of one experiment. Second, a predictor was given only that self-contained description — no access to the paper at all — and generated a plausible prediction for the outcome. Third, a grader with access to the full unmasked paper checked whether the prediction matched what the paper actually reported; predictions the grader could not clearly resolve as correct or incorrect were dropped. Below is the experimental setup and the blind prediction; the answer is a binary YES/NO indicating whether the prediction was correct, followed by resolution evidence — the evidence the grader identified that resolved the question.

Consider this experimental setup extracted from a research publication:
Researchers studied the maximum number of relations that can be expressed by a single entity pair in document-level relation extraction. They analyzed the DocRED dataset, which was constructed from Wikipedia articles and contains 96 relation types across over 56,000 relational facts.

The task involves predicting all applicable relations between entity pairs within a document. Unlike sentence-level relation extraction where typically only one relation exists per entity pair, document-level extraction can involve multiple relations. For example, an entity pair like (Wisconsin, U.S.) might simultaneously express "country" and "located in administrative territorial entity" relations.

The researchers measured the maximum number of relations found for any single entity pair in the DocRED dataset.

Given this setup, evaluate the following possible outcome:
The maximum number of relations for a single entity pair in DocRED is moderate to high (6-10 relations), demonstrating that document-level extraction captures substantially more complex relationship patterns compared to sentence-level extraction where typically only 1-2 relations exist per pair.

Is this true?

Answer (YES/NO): NO